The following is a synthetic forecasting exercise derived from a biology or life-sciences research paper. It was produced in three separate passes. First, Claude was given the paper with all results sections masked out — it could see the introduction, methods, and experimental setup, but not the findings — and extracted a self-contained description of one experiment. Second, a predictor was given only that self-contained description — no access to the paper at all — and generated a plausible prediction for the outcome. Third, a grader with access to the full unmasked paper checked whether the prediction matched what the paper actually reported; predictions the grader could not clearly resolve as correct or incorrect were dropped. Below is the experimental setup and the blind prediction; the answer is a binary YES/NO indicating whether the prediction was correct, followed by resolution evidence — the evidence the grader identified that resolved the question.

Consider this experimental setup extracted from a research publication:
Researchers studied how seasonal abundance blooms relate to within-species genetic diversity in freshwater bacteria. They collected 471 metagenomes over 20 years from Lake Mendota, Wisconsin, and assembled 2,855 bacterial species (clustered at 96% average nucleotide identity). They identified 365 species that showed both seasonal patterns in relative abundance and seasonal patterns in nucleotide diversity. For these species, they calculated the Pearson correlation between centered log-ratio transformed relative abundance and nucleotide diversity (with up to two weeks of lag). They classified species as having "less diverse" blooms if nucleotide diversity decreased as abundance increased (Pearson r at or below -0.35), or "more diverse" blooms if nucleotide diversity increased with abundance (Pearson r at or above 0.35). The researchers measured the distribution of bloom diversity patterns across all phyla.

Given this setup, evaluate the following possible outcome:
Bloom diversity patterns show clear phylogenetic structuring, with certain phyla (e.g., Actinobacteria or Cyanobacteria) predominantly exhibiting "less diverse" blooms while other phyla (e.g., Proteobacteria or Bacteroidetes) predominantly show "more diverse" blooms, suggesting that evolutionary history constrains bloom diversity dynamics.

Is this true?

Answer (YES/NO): NO